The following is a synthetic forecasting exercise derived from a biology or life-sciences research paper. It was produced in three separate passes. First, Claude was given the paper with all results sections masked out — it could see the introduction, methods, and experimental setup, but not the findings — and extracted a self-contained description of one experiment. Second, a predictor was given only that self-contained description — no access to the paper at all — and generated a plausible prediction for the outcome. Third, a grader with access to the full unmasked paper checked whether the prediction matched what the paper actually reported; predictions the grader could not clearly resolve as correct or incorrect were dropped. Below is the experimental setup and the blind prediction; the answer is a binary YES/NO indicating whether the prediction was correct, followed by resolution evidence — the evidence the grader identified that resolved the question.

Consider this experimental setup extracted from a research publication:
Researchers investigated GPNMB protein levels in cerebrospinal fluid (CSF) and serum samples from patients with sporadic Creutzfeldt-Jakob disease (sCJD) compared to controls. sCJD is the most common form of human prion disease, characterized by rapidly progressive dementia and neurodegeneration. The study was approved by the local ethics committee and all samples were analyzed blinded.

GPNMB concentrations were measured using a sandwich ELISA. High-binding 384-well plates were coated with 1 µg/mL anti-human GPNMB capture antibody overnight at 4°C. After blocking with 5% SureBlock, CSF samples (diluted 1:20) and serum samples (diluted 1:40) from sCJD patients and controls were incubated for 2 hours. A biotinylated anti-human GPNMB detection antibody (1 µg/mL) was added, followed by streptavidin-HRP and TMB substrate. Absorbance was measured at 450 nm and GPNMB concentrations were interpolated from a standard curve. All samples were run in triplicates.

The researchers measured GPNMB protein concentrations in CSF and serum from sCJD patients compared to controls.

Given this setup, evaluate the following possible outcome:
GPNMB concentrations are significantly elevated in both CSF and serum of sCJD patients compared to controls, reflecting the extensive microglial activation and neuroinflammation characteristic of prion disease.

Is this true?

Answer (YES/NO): NO